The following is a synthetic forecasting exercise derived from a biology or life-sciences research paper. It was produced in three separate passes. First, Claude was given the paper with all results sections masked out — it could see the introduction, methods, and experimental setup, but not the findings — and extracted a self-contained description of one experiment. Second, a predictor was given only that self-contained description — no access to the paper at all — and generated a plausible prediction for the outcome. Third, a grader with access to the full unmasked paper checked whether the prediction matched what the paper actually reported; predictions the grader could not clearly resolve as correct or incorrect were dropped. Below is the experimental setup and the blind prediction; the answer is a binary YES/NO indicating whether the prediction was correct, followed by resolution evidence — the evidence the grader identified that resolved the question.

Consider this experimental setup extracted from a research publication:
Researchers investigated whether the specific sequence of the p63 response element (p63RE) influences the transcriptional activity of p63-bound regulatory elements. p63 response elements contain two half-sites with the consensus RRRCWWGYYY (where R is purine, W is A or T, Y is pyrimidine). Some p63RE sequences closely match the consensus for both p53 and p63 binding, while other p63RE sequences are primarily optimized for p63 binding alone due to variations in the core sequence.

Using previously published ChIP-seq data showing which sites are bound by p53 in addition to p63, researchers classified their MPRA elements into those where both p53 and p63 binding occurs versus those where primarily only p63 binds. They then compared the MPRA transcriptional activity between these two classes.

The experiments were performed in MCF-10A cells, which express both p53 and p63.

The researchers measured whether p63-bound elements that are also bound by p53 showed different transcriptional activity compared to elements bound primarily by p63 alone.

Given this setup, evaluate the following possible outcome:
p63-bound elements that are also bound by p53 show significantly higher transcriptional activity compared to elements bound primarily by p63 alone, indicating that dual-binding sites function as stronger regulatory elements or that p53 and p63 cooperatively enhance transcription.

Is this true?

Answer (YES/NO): YES